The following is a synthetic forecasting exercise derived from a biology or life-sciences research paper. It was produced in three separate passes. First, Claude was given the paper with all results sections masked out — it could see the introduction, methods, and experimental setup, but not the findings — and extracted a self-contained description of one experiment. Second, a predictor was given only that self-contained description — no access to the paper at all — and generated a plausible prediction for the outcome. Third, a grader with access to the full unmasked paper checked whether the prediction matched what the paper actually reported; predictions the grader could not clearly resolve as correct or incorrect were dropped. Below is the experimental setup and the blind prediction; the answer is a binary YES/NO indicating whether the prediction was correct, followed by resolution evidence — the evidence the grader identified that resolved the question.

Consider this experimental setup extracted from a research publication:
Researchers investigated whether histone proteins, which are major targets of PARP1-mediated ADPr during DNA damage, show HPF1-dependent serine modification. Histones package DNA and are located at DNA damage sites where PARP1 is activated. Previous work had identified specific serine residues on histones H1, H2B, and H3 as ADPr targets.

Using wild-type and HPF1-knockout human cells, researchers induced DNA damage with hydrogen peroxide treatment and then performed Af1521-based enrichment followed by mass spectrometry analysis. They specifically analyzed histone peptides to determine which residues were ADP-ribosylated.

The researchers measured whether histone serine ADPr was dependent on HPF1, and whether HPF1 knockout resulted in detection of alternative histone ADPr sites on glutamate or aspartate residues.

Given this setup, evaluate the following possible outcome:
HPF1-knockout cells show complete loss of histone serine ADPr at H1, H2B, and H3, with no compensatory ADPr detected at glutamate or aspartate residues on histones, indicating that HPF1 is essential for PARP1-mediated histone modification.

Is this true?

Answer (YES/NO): YES